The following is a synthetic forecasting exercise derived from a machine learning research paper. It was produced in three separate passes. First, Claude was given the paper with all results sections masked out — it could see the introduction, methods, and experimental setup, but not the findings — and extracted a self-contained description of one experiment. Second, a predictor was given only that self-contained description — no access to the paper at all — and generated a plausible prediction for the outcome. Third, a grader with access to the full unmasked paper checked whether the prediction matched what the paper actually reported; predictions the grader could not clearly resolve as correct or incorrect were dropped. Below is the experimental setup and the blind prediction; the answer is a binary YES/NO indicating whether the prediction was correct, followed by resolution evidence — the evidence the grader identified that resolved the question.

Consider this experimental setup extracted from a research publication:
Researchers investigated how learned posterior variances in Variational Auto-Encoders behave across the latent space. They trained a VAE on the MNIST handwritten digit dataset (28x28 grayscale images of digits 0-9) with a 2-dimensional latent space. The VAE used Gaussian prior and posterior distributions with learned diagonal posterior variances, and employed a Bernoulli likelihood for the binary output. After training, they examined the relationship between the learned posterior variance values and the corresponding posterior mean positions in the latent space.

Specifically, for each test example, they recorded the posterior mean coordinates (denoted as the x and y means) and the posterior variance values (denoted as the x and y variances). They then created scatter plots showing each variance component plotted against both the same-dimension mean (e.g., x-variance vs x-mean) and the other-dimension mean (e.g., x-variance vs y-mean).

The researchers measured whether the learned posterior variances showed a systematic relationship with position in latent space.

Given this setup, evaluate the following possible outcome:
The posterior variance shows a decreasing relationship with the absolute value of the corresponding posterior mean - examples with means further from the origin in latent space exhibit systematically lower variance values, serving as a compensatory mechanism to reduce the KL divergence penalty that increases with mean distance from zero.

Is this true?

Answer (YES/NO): NO